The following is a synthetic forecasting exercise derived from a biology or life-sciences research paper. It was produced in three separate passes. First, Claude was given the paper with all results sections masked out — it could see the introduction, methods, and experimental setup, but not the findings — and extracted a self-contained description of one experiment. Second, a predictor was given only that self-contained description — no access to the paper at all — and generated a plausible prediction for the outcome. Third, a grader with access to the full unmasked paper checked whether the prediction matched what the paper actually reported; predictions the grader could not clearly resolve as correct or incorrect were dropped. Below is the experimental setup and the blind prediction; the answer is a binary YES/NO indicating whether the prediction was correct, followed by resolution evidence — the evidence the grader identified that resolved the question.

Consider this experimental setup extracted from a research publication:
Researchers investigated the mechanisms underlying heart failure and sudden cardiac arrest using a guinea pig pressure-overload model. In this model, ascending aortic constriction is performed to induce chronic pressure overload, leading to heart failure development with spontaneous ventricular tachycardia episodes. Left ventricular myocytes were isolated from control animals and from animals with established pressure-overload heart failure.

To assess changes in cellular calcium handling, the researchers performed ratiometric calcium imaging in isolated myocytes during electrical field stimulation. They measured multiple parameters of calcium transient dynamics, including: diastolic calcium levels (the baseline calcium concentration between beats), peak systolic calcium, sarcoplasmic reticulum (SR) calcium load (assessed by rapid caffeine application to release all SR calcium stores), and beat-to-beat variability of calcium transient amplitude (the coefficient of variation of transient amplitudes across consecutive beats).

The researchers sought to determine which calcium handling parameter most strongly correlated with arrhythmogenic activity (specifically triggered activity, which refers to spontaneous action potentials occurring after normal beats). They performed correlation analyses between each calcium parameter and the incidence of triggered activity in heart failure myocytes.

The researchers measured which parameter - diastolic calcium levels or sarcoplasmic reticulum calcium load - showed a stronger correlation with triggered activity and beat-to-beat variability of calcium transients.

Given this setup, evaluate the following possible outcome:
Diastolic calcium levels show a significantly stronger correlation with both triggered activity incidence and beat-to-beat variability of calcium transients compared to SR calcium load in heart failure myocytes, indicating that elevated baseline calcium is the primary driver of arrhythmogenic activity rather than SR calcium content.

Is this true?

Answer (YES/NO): YES